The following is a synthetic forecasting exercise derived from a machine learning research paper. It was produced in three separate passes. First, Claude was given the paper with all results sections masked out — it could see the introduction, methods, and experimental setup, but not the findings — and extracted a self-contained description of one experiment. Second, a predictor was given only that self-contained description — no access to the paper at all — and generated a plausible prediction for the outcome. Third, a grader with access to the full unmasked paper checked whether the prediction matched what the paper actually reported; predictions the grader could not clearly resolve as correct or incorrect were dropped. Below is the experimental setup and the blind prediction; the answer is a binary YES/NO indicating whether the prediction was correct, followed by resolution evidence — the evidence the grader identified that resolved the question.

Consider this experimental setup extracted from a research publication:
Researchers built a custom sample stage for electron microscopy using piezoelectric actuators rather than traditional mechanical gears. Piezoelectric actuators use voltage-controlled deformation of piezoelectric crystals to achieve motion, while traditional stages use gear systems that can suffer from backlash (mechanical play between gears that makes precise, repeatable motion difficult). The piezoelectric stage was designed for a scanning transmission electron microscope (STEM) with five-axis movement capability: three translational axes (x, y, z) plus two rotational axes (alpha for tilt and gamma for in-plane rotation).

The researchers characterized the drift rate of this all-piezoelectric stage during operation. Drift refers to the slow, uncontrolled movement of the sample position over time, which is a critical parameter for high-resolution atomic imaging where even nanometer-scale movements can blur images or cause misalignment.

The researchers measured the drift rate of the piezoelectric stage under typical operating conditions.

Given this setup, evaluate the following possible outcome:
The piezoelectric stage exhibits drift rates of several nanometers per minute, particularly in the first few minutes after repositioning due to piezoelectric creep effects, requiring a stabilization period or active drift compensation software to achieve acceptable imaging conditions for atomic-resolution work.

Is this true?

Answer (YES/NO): NO